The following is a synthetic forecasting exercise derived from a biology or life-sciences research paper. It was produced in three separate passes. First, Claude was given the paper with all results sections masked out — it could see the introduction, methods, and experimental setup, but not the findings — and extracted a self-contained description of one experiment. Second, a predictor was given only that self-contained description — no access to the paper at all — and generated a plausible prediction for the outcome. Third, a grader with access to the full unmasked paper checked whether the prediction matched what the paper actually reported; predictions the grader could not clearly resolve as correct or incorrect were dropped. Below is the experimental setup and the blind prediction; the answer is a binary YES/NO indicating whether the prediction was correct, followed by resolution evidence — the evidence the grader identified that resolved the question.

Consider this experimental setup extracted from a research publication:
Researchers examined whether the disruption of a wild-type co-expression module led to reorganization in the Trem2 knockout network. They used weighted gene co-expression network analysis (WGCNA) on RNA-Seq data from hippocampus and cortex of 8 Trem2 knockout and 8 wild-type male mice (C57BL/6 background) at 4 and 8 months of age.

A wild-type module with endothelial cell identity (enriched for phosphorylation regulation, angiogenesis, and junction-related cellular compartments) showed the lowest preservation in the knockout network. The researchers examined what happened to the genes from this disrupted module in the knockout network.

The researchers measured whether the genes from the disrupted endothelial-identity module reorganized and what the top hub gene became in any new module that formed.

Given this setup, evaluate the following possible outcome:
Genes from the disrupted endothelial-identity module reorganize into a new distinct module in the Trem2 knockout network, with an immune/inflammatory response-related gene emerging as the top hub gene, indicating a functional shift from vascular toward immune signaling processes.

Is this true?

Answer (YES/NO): NO